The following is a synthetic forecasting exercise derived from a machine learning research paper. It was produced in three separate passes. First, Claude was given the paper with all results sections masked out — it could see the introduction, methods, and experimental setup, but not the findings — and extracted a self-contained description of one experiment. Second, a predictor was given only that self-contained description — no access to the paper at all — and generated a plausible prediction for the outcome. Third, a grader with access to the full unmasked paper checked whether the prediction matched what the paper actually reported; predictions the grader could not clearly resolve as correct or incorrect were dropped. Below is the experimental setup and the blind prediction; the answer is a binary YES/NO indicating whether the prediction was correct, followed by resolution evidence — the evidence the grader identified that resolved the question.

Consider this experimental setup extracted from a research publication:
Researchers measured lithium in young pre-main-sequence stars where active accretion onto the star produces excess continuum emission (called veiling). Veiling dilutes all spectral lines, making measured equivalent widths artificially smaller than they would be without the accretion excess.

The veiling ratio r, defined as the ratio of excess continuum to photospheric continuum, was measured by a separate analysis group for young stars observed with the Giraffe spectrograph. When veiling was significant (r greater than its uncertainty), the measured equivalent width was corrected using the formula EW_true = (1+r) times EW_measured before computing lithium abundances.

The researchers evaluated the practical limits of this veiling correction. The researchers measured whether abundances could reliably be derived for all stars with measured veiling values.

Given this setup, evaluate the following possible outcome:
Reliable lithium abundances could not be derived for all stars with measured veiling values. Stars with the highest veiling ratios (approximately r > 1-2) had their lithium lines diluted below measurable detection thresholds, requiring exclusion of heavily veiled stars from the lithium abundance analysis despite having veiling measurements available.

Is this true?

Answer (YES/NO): NO